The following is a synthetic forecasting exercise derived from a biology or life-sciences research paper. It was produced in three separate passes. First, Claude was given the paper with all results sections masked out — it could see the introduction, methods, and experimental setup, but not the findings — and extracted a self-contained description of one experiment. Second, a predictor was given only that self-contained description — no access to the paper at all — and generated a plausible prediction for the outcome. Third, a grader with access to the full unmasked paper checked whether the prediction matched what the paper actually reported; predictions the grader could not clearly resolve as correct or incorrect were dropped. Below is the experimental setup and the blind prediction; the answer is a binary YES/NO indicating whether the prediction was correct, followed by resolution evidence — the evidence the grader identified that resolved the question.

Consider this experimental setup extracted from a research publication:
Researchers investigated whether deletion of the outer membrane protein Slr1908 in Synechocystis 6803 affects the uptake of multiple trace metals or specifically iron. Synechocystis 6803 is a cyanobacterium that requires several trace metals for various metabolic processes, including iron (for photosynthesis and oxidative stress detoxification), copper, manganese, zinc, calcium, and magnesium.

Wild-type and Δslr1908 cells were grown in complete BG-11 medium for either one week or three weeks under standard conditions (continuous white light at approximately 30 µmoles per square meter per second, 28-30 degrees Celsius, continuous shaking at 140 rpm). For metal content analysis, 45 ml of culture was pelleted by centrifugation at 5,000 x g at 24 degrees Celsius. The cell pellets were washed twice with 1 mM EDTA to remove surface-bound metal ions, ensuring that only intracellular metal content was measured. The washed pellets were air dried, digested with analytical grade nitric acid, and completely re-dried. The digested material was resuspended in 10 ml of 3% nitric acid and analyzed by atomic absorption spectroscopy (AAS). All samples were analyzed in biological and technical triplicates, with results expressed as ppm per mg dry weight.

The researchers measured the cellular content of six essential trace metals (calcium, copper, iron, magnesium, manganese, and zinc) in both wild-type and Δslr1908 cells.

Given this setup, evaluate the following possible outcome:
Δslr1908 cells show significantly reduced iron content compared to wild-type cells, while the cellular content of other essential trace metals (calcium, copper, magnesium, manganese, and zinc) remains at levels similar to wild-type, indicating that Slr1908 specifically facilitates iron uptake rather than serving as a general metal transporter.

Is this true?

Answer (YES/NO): NO